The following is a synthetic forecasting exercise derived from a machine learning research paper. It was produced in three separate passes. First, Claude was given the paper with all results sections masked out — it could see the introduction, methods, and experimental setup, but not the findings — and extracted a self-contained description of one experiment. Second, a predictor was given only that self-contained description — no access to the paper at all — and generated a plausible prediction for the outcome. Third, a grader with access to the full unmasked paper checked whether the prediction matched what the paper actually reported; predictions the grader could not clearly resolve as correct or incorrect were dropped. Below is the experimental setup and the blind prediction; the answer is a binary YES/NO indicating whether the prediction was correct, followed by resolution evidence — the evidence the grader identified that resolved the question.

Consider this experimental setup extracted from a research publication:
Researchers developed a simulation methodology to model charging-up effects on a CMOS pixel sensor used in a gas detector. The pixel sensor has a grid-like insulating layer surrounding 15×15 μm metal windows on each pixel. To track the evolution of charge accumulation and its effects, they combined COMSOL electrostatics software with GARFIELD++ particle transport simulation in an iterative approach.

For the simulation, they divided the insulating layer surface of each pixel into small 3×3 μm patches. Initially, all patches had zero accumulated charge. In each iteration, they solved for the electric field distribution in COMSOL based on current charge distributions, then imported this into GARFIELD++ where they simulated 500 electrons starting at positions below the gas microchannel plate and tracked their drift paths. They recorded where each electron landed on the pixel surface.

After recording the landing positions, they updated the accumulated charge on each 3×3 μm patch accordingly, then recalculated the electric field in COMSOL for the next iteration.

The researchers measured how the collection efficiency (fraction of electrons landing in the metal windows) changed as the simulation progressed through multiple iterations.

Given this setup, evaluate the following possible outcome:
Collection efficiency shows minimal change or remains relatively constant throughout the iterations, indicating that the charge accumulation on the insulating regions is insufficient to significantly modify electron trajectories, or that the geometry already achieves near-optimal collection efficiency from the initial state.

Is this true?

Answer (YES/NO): NO